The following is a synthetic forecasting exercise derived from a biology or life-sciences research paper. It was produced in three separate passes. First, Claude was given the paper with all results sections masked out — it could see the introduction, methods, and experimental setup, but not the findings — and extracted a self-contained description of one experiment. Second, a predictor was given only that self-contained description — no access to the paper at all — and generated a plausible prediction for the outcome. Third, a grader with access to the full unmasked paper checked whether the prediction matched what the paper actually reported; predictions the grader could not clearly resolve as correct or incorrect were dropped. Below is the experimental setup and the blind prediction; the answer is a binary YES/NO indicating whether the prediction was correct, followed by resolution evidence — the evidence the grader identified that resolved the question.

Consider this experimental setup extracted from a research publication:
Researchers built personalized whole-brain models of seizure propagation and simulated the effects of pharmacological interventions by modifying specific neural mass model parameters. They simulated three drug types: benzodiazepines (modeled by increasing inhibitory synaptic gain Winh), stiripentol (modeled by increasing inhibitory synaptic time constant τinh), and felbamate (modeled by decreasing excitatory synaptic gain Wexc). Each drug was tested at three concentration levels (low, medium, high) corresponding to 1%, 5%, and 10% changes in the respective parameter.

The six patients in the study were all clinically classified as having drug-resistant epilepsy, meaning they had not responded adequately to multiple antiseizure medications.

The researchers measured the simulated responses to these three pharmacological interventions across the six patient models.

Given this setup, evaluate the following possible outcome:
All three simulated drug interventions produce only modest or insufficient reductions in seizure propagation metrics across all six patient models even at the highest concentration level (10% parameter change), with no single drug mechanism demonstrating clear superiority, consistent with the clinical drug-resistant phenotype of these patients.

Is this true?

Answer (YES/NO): NO